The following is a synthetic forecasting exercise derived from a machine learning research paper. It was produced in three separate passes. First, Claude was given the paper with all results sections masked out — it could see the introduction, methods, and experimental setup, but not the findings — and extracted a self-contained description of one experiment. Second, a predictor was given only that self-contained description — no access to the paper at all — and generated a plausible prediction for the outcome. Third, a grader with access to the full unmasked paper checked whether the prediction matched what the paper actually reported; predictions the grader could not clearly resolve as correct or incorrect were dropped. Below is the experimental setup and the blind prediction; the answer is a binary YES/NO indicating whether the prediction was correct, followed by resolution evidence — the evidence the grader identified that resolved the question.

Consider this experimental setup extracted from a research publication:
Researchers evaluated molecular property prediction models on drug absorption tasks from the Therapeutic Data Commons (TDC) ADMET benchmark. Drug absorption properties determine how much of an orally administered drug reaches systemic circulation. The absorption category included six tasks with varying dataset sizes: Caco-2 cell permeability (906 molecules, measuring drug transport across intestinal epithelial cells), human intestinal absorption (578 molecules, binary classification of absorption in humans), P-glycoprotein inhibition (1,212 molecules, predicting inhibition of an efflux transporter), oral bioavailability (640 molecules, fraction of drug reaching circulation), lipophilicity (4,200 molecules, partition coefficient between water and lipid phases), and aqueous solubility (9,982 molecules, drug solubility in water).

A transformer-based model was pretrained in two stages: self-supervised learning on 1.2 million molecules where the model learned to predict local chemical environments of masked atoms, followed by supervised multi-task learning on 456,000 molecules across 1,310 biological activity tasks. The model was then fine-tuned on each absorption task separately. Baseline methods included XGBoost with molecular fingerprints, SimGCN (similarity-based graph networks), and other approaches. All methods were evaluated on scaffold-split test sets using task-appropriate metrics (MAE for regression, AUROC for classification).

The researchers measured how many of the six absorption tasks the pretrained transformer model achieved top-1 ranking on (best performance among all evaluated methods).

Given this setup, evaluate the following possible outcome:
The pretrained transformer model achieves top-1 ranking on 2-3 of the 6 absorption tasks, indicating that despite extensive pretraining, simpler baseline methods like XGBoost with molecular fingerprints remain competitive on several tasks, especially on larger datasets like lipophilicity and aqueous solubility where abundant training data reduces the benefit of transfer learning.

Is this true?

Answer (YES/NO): NO